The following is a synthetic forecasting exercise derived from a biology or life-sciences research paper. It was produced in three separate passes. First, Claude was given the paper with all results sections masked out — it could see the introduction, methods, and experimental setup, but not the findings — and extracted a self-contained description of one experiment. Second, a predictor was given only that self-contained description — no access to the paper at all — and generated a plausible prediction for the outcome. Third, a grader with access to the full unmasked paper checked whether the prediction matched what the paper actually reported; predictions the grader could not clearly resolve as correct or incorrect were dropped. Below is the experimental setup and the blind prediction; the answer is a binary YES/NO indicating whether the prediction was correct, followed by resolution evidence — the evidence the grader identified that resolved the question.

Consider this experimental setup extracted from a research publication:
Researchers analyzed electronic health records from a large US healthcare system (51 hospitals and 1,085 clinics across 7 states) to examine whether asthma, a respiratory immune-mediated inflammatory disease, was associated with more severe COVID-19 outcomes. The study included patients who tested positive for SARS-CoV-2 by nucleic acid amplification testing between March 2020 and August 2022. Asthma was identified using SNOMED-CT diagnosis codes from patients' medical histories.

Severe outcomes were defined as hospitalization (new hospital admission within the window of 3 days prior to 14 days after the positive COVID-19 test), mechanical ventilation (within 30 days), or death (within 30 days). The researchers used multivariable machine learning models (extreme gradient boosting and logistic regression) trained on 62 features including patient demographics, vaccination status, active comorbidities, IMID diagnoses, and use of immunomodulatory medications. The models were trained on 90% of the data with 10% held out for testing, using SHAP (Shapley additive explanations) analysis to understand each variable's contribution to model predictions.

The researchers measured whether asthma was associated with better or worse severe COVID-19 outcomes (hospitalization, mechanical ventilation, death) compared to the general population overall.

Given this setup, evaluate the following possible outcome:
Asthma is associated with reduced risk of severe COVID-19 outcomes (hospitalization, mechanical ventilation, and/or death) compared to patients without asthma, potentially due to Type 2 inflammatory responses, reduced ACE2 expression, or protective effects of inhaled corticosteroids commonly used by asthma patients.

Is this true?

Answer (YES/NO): YES